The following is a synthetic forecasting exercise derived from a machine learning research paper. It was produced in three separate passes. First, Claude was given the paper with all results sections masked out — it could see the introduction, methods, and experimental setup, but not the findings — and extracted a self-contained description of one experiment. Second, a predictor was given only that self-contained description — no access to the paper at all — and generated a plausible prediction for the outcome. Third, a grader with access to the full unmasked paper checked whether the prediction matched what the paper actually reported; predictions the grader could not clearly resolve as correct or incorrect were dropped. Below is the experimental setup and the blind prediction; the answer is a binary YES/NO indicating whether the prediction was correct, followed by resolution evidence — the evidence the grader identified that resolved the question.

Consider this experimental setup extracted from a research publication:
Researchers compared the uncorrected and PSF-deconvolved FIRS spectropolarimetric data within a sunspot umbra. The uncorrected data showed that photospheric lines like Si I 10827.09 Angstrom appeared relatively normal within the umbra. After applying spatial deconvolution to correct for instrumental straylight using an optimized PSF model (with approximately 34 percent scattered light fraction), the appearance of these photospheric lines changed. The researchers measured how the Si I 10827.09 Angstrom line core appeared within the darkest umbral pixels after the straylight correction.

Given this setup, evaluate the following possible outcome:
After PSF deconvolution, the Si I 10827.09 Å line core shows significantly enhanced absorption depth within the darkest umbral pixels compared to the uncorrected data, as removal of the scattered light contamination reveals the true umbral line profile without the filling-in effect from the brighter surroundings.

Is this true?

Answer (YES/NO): NO